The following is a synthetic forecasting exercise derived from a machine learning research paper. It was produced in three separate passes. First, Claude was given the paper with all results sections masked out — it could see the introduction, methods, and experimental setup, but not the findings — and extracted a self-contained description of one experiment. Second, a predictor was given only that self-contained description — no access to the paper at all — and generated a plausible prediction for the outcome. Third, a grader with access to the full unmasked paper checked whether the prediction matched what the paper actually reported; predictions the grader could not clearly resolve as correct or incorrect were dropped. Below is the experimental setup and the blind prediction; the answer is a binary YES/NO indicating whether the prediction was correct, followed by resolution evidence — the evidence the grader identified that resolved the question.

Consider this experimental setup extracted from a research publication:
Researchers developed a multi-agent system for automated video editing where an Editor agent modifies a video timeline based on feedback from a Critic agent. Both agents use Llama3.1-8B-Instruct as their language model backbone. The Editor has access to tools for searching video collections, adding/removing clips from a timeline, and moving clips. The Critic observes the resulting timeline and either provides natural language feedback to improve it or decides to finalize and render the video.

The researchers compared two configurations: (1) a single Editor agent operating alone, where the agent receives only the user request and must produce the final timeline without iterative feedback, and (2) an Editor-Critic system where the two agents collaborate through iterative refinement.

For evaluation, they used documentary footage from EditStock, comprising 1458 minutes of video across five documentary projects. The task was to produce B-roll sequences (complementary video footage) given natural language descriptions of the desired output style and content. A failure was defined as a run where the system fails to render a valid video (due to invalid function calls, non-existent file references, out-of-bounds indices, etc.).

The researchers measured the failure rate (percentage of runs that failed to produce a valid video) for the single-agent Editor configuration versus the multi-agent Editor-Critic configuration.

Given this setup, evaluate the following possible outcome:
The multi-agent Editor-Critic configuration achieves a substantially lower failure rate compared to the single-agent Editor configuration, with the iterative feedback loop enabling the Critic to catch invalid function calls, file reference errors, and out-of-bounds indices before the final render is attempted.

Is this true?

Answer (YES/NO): NO